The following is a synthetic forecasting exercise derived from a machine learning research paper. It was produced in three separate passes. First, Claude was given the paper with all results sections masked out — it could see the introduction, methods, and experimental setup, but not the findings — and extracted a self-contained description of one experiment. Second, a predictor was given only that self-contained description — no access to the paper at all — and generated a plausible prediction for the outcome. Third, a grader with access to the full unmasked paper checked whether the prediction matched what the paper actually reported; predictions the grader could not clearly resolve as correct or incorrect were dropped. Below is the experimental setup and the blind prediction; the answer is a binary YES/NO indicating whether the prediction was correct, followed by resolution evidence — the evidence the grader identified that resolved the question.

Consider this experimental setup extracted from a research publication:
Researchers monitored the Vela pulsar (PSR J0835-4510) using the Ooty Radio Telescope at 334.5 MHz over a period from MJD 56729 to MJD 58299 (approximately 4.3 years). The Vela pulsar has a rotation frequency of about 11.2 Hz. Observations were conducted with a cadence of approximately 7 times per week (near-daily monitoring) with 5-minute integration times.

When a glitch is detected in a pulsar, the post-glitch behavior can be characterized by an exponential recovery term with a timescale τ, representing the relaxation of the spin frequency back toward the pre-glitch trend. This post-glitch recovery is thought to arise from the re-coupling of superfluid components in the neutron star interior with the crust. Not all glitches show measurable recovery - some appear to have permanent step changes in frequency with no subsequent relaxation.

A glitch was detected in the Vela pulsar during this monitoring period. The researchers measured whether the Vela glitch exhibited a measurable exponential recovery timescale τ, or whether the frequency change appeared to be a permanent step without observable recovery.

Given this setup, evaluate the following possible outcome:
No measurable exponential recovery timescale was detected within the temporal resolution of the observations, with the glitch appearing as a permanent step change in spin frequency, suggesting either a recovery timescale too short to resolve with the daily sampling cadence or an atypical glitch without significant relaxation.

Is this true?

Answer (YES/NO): NO